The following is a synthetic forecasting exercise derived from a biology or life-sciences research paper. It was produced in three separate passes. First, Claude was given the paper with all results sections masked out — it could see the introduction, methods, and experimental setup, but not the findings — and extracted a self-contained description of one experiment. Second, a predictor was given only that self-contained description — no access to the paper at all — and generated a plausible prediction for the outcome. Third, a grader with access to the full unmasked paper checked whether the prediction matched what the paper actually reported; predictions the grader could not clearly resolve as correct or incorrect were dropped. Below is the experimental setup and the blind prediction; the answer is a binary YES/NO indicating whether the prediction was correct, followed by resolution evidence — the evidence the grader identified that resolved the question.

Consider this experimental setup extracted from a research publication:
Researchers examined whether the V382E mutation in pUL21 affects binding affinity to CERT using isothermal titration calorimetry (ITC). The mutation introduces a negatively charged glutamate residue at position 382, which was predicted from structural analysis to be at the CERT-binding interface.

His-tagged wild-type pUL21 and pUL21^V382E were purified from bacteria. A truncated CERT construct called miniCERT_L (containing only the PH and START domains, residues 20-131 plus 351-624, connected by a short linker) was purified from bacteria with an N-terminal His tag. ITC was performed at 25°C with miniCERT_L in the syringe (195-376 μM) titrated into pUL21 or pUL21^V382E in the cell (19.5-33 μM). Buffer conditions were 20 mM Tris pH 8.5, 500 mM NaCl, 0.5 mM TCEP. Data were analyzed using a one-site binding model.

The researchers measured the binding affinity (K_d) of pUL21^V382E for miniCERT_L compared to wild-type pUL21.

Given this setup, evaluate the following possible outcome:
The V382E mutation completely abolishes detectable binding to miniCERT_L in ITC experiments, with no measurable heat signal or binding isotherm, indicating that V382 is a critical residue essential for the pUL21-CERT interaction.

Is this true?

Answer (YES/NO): NO